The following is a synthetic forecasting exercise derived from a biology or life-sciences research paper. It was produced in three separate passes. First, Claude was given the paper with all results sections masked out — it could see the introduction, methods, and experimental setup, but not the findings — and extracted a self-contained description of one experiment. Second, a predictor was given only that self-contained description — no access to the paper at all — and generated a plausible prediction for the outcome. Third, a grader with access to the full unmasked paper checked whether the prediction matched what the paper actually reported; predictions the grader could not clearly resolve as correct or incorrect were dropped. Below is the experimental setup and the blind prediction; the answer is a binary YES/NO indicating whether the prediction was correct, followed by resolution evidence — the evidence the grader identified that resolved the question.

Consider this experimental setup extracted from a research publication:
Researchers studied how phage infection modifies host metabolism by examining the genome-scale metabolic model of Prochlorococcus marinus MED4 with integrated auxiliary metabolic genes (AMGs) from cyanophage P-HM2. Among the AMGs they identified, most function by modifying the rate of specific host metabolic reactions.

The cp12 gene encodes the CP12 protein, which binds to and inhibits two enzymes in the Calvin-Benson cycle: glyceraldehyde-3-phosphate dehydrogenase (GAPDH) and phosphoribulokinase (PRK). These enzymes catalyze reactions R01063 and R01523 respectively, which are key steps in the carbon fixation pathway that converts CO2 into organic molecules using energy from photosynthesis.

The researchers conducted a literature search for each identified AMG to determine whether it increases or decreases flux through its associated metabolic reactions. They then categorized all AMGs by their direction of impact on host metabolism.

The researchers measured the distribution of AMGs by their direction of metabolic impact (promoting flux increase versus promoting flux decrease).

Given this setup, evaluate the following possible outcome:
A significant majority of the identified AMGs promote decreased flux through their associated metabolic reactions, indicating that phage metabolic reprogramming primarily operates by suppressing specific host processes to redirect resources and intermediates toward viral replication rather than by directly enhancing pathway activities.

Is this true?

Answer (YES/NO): NO